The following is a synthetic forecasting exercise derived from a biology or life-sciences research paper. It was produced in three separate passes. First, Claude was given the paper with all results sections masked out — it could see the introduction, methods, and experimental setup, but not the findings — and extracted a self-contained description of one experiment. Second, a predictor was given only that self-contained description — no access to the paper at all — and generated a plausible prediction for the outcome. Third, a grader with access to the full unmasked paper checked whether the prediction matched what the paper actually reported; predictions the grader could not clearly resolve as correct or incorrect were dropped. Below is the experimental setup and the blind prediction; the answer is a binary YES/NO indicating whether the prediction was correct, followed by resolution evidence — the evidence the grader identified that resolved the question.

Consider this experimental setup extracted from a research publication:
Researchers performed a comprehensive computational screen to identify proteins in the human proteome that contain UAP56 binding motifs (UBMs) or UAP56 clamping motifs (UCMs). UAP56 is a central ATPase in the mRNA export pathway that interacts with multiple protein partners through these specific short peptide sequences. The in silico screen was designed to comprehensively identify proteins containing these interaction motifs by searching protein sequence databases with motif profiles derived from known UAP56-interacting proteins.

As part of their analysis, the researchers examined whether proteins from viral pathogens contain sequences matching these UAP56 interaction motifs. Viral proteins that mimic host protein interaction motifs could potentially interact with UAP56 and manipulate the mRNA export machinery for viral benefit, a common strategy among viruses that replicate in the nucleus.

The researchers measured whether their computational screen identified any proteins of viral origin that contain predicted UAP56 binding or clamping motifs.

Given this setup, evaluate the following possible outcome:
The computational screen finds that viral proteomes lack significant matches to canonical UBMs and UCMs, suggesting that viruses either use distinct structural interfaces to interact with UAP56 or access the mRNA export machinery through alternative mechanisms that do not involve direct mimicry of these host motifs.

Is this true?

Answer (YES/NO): NO